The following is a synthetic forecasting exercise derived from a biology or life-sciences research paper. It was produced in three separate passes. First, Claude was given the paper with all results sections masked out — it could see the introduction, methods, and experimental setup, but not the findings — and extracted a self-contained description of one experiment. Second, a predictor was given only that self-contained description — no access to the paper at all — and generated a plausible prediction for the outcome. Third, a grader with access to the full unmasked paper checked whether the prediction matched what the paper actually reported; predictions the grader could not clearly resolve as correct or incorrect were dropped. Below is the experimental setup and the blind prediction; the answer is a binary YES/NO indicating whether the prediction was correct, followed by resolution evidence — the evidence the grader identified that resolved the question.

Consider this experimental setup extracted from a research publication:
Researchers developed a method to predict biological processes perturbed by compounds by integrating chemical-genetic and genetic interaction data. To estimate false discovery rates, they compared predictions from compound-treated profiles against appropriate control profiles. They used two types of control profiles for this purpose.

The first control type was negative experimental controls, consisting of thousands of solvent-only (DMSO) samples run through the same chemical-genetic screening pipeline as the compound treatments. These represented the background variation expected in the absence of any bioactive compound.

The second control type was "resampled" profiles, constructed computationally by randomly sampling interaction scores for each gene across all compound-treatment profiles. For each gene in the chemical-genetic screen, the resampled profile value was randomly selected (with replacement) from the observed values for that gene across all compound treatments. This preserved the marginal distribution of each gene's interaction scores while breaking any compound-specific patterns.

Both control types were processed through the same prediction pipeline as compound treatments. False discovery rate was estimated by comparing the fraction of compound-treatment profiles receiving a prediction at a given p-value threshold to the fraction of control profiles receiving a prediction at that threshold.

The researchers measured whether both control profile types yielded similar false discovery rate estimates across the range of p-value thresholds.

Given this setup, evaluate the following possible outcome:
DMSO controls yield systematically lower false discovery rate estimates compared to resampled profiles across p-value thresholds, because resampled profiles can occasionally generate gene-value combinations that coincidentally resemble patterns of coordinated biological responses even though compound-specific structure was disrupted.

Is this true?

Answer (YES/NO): NO